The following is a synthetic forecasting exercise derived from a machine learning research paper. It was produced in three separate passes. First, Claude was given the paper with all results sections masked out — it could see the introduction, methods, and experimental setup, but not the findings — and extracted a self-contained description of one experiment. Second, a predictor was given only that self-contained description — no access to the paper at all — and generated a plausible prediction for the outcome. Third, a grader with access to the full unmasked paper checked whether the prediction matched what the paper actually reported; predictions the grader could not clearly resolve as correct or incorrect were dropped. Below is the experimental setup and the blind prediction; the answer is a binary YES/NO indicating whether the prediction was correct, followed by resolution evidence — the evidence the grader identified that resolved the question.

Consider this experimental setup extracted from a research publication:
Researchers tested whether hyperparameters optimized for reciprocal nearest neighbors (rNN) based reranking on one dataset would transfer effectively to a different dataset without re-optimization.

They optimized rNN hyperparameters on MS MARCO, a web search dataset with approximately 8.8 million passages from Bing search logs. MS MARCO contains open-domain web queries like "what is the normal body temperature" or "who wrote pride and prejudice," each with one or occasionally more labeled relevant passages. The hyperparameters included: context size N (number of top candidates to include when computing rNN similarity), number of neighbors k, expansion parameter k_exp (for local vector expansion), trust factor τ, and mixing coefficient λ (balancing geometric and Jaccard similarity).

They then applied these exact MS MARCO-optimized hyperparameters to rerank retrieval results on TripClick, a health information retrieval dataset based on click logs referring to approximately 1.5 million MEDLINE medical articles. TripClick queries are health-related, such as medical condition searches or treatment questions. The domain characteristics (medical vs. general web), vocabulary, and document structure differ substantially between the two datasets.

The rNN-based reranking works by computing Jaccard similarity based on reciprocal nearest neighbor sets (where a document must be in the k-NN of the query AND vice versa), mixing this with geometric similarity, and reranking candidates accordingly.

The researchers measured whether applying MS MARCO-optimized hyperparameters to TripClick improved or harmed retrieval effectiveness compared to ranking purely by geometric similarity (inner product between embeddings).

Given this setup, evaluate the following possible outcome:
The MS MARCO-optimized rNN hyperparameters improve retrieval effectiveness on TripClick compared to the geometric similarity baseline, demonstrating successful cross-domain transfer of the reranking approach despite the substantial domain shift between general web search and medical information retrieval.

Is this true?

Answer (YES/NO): NO